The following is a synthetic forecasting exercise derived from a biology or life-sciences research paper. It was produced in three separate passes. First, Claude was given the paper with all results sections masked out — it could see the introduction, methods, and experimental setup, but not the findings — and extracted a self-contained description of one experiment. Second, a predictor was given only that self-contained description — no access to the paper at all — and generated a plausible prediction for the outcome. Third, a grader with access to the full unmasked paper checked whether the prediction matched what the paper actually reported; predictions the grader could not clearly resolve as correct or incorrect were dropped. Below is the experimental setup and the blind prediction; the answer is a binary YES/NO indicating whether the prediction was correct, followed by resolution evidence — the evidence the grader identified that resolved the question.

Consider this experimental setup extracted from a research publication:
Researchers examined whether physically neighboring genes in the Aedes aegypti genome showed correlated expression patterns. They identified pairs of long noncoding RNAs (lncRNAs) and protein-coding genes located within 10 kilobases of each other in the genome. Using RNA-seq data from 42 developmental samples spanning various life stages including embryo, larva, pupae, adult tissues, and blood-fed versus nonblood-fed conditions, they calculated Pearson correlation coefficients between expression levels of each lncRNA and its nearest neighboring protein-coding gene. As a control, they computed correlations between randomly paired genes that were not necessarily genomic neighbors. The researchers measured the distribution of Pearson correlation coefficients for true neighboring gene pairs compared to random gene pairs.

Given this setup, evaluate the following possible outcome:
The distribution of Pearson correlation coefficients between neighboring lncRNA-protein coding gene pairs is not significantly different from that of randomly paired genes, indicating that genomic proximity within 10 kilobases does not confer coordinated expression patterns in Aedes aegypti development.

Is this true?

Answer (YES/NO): NO